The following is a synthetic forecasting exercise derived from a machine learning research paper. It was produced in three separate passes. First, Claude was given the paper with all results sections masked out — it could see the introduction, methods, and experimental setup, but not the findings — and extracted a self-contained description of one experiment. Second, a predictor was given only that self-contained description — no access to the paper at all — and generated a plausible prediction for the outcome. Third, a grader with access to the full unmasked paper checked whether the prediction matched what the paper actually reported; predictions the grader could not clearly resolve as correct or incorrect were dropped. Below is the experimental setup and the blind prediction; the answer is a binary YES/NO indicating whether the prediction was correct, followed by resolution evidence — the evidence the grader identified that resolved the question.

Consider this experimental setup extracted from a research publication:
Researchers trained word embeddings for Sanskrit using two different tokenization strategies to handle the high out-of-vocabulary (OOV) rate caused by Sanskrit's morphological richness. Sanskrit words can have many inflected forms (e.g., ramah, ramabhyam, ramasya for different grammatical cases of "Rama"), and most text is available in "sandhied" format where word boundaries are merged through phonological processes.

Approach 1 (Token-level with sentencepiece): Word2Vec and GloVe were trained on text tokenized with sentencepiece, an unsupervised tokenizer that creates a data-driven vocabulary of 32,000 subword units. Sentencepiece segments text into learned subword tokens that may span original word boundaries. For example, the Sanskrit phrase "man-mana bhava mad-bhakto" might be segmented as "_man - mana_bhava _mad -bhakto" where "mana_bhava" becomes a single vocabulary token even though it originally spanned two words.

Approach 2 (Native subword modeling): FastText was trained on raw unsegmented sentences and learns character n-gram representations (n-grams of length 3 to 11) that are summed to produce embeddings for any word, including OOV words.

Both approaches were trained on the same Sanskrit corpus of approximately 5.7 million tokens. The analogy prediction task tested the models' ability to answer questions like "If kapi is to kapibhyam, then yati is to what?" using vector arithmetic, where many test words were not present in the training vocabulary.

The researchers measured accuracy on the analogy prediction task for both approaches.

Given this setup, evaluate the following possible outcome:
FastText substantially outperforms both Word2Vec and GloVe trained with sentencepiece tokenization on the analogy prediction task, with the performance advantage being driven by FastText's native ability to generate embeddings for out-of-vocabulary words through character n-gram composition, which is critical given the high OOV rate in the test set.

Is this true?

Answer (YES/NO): NO